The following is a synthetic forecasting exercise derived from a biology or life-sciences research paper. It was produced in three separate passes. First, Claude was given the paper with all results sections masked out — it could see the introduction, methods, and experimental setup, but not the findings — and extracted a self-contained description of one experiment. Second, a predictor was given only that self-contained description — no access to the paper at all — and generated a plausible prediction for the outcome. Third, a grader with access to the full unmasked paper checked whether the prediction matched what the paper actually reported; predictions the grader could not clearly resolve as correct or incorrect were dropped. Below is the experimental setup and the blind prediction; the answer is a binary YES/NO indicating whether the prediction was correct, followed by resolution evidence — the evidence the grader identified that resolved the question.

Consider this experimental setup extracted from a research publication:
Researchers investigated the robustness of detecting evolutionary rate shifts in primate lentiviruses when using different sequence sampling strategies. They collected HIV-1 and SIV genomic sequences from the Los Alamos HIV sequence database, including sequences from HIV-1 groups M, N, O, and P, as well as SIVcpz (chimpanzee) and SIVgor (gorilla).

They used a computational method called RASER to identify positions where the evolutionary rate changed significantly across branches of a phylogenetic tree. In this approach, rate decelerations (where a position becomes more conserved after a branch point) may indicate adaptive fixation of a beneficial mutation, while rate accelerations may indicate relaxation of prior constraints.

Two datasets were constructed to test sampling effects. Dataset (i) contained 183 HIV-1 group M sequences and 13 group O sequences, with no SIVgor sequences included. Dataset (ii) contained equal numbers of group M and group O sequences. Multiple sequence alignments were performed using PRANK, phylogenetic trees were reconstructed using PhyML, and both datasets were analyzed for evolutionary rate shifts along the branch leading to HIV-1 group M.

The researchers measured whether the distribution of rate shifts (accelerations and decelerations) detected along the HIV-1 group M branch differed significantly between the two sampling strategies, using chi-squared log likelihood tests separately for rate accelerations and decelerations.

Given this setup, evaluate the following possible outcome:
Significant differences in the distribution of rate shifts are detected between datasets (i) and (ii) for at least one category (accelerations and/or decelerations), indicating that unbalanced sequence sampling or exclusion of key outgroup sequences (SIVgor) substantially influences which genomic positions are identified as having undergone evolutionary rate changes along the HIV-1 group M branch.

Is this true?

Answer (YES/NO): NO